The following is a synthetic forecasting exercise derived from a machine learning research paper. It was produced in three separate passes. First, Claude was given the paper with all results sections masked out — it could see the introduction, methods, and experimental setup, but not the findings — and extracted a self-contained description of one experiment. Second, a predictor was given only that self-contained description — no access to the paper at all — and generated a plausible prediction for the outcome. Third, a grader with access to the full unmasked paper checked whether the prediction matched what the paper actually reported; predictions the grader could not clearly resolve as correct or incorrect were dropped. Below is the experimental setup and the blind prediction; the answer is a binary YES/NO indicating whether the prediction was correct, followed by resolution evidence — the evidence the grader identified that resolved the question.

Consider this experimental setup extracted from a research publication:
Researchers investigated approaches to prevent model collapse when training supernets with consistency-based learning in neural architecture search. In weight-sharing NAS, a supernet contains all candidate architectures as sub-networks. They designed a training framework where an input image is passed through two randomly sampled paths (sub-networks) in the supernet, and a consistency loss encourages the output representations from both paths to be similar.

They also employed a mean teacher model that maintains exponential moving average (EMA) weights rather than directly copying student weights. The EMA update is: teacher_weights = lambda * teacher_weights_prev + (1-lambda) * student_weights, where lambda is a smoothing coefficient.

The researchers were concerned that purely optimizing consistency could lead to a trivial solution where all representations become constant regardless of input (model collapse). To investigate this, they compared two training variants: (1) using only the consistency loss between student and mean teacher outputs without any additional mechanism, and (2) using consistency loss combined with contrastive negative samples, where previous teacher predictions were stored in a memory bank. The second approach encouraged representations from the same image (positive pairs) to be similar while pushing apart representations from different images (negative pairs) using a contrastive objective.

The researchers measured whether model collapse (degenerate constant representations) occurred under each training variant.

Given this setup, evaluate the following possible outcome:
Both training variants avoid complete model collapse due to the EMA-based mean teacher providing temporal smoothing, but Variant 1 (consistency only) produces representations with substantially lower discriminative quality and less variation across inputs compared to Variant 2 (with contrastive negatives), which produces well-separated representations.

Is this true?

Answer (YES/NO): NO